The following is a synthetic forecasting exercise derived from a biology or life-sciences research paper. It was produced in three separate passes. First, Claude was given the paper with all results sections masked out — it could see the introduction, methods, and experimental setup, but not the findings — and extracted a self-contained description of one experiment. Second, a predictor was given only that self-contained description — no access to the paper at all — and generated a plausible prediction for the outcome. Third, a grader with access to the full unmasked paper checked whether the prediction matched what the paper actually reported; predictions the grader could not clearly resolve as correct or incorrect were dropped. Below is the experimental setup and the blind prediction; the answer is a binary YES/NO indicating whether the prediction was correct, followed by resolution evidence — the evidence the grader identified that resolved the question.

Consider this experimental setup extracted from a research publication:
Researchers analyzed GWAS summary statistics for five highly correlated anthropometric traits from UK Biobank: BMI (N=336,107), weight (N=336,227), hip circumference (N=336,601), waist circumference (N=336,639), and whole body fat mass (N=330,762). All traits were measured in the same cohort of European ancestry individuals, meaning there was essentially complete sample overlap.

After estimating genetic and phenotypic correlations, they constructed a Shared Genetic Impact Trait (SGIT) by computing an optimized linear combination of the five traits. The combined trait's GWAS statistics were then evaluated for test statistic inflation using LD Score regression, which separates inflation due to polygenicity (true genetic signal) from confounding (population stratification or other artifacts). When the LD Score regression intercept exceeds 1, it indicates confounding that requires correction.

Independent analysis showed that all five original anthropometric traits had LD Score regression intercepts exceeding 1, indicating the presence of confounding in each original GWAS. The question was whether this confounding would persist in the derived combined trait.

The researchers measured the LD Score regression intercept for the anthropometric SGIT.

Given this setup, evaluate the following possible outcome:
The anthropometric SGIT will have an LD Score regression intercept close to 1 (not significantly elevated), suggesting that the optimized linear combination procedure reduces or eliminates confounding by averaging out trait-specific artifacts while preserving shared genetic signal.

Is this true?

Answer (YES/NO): NO